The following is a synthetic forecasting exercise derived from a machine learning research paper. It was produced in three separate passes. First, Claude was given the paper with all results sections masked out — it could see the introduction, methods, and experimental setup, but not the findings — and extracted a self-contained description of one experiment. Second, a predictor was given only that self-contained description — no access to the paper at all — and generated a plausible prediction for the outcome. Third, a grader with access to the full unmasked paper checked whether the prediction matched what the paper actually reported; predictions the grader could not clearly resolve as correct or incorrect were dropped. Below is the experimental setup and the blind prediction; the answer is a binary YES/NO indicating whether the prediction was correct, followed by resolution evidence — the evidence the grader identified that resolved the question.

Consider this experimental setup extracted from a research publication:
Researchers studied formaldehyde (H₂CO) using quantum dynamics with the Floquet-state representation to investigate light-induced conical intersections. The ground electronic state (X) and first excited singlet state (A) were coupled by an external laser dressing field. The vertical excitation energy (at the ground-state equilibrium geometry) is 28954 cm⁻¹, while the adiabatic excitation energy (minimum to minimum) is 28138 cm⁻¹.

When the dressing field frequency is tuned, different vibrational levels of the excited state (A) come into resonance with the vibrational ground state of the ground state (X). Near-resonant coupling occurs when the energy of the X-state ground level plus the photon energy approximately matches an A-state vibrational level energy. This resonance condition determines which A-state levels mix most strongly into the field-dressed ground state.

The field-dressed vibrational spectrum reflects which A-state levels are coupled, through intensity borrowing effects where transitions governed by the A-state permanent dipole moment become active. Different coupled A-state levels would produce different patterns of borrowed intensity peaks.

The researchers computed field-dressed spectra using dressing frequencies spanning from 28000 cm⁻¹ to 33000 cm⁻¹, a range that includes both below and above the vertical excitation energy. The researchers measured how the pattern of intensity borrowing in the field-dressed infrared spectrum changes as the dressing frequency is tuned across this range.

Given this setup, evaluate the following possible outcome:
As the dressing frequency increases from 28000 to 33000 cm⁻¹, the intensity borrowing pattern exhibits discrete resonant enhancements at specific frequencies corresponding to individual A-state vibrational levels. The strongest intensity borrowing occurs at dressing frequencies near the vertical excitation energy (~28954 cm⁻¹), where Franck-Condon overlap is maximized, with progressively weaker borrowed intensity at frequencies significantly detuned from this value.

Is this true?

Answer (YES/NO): NO